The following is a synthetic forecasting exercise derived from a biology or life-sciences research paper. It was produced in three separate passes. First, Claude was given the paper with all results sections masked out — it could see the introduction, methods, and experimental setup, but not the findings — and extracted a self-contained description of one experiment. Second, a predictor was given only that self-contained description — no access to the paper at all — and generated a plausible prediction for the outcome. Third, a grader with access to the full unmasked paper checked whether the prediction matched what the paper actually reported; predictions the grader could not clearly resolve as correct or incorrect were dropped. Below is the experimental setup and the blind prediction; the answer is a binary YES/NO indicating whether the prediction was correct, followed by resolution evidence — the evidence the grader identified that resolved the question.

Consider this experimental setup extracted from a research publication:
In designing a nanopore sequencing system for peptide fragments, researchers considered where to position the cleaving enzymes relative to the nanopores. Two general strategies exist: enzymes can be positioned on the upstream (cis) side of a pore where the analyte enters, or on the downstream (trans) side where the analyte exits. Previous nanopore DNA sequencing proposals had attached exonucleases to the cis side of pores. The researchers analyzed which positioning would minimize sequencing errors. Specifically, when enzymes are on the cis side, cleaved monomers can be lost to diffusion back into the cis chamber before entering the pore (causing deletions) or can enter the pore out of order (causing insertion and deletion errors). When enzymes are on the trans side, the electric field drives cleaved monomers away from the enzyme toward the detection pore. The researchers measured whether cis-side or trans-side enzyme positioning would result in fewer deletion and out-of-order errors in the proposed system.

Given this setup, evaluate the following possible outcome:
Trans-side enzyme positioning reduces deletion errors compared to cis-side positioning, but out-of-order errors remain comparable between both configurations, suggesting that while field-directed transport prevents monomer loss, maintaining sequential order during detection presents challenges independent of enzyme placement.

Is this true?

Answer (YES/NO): NO